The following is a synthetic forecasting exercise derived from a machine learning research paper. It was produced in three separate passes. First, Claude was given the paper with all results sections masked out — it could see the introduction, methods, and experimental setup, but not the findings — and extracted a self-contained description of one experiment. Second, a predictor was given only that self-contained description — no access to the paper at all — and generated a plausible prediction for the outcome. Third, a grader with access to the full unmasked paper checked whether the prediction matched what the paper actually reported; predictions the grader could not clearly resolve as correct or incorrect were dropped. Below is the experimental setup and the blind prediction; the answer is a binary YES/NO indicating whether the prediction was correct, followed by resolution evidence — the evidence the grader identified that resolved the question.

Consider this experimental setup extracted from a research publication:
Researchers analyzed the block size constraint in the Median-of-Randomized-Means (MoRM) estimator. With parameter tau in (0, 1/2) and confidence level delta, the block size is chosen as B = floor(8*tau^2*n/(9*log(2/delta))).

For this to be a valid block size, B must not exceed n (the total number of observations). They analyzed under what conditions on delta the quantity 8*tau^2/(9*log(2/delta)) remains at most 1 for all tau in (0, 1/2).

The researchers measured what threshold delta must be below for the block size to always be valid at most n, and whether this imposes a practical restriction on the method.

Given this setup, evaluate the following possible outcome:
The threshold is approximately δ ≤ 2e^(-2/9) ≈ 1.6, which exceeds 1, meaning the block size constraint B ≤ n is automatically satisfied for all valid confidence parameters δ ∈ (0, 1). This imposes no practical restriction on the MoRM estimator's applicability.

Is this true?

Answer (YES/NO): YES